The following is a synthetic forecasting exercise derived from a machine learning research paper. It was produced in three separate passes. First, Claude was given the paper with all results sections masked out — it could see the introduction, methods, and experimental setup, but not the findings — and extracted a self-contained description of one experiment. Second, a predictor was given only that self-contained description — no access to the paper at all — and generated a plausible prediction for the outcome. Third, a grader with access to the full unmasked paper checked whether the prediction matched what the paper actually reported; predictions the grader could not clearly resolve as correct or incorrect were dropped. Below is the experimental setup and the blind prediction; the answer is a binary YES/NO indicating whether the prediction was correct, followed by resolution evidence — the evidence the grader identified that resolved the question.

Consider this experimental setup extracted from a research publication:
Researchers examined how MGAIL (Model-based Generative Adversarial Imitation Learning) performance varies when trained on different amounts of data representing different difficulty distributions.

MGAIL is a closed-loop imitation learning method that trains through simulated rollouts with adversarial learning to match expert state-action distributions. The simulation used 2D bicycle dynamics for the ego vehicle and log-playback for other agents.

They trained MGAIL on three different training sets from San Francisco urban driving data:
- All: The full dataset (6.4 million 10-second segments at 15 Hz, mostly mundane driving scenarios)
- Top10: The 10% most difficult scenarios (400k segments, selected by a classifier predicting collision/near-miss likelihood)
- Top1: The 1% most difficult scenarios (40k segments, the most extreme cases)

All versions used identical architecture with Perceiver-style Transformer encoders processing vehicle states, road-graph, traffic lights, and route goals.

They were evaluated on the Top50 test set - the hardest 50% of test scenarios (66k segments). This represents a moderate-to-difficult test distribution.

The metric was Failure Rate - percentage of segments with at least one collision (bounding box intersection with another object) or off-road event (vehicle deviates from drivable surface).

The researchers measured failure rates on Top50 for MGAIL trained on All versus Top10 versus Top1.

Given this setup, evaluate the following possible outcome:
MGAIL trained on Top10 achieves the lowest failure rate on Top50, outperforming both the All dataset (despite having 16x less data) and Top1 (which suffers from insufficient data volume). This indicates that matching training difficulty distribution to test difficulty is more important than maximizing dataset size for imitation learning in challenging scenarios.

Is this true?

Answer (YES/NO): YES